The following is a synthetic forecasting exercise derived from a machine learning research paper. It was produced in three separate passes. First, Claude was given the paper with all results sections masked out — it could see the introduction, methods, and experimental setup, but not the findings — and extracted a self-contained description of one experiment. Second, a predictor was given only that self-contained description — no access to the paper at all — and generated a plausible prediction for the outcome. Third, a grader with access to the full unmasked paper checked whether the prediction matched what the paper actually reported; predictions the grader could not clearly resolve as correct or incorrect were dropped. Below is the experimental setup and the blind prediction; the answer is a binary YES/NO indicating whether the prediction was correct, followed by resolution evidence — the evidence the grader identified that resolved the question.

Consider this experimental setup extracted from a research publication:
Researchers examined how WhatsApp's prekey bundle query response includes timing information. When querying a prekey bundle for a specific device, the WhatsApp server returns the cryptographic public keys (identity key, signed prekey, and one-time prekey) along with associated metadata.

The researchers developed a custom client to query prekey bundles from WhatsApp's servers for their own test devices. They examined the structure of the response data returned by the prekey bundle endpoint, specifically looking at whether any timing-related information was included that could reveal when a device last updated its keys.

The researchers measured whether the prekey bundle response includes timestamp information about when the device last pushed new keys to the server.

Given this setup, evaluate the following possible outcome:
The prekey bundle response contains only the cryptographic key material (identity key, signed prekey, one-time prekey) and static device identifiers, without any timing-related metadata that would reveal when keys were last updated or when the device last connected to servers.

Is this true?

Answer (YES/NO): NO